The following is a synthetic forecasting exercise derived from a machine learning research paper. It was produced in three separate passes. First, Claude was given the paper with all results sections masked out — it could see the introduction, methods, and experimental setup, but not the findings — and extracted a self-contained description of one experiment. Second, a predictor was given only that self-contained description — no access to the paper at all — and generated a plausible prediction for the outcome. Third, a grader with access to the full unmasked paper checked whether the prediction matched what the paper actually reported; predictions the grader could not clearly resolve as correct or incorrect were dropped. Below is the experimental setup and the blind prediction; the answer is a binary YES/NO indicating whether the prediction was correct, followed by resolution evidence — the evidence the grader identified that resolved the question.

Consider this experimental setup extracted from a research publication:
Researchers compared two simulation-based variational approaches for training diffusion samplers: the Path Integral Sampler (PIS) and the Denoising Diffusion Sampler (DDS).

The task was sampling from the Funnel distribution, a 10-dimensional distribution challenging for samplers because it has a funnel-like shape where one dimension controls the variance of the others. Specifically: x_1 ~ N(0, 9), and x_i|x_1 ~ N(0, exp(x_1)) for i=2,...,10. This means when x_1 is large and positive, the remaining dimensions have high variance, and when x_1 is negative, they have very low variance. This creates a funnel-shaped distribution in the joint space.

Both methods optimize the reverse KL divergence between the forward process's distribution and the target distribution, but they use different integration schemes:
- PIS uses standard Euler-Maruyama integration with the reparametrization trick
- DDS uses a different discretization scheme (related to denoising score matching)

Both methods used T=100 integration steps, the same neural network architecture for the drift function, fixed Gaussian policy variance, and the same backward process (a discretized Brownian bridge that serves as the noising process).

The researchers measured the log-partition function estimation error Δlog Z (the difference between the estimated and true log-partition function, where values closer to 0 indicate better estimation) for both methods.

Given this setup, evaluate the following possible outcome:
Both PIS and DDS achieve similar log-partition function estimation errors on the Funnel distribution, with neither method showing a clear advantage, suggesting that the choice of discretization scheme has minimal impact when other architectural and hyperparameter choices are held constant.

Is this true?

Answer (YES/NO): NO